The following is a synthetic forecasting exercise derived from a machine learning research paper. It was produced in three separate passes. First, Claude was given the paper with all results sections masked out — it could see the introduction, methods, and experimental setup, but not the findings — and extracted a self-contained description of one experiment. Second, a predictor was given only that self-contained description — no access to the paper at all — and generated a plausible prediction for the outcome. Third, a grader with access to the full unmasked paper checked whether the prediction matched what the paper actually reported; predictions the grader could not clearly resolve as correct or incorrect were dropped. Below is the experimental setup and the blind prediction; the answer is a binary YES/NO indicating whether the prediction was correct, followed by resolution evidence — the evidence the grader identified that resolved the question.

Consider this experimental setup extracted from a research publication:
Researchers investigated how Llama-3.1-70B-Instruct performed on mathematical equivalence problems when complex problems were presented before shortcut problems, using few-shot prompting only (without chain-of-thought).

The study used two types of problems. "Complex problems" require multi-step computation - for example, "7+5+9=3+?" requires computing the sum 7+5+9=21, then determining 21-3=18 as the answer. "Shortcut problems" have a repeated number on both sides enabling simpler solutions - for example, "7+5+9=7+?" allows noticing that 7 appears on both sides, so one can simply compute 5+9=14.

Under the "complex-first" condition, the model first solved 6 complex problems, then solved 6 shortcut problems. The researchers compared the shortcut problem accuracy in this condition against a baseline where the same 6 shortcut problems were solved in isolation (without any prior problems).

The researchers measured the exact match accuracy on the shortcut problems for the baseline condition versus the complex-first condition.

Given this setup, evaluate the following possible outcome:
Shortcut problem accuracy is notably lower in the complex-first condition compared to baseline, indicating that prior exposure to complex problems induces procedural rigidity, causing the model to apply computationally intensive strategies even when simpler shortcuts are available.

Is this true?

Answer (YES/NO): NO